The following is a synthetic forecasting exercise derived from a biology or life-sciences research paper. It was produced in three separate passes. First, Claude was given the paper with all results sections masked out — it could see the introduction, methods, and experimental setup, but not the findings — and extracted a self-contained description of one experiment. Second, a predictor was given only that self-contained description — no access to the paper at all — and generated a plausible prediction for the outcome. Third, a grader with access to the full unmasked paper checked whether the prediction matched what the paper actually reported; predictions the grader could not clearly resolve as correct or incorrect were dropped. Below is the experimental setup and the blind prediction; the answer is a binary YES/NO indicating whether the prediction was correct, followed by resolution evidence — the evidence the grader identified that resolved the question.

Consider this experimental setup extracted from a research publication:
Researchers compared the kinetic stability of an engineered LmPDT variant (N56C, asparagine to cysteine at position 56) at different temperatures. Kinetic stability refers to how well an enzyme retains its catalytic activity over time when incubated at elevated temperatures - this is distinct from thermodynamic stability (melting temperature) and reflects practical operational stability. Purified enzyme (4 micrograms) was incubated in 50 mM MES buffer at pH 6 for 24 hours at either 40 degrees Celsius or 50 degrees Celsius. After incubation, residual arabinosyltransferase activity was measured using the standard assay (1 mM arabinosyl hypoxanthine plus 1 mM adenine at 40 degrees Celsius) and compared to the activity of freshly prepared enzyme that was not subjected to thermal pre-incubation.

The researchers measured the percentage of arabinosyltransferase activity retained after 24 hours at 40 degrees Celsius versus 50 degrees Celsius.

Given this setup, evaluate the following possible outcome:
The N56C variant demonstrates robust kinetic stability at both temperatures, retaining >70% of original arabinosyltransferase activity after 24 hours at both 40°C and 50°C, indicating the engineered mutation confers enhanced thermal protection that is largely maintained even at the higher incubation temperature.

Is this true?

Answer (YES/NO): NO